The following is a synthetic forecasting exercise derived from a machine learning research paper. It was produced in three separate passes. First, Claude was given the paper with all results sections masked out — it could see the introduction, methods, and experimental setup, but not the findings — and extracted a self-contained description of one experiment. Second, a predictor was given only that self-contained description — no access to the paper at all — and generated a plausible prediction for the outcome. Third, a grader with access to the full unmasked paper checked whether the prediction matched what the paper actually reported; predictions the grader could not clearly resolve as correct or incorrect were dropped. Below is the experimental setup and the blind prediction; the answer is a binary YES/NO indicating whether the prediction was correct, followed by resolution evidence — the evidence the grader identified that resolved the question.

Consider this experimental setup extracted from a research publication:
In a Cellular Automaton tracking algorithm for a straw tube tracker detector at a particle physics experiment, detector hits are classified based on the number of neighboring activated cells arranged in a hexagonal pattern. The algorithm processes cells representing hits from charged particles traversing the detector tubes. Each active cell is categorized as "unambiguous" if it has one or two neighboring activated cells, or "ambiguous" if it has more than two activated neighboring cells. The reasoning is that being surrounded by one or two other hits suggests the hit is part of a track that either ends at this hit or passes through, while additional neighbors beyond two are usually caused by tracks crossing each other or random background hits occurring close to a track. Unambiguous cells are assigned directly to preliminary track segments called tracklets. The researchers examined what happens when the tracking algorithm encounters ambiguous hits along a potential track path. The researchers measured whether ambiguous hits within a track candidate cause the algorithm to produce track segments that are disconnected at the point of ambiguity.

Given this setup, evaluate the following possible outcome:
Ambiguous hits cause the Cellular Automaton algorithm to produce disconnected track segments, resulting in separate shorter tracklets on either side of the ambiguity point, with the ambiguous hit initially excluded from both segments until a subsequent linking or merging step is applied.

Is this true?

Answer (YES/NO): YES